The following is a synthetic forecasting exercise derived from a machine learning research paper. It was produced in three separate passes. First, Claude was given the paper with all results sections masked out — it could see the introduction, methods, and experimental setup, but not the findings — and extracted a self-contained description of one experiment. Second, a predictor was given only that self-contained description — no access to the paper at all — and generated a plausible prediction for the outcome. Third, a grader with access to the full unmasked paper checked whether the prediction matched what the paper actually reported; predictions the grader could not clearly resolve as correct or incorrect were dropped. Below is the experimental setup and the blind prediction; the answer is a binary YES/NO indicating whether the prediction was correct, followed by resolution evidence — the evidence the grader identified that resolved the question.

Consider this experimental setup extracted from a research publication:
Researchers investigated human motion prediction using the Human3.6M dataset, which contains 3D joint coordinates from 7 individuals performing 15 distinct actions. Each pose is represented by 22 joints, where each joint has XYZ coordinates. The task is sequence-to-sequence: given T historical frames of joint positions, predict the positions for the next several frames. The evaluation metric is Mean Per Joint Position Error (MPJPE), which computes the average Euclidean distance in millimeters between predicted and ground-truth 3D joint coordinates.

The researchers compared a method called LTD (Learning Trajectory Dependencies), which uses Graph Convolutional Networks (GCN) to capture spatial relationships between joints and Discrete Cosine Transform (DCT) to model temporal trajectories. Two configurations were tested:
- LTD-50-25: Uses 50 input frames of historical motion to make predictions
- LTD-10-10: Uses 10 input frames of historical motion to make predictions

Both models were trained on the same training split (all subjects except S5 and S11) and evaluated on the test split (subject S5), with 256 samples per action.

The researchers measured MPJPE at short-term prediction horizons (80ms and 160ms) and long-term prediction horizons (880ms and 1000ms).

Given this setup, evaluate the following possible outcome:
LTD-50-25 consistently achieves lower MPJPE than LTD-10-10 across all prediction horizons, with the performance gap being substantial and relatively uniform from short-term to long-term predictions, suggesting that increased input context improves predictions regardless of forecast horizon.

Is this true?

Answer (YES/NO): NO